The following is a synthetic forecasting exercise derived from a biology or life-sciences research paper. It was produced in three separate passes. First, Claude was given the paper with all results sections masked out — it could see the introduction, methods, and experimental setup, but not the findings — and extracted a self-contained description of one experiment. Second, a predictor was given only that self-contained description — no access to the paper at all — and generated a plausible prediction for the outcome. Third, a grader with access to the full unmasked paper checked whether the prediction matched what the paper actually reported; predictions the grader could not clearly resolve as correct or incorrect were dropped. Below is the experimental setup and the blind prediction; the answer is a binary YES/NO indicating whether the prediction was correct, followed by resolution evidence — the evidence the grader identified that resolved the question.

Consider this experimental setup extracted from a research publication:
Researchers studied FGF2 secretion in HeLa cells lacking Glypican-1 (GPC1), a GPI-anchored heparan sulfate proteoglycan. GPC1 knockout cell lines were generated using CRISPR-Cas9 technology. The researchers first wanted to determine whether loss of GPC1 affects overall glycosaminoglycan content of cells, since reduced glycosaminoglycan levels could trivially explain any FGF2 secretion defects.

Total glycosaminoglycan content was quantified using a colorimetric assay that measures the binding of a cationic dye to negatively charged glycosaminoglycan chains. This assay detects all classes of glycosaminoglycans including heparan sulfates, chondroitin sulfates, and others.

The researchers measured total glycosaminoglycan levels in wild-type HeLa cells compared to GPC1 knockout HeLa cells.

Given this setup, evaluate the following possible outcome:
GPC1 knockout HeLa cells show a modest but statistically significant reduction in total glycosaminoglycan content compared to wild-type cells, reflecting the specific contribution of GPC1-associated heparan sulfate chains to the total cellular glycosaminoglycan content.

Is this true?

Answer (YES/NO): NO